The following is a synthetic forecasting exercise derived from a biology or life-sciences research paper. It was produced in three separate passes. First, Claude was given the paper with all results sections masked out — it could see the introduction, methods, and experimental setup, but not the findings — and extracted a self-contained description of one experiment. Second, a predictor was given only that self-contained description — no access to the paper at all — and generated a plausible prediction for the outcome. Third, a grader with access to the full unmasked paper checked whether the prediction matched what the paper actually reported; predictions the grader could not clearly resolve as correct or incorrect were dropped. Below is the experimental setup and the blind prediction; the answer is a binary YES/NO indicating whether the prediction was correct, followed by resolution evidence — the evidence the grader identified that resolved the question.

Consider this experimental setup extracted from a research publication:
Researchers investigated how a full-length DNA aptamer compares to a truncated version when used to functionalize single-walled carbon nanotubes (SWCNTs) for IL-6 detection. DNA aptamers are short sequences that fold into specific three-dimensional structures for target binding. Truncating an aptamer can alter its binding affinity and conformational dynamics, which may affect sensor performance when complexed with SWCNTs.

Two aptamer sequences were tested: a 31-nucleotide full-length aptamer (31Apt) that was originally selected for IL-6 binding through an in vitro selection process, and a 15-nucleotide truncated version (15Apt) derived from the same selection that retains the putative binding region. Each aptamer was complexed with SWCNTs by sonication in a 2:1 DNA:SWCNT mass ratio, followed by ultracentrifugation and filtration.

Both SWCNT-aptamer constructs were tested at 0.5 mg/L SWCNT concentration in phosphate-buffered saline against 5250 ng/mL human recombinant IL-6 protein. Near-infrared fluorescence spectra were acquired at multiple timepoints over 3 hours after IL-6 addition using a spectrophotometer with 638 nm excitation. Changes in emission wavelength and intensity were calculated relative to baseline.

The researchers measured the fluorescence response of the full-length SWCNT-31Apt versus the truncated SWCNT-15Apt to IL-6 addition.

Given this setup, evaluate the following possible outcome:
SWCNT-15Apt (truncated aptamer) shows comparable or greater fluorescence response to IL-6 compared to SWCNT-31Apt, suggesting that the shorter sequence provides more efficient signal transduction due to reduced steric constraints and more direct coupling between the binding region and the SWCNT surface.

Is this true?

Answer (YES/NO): NO